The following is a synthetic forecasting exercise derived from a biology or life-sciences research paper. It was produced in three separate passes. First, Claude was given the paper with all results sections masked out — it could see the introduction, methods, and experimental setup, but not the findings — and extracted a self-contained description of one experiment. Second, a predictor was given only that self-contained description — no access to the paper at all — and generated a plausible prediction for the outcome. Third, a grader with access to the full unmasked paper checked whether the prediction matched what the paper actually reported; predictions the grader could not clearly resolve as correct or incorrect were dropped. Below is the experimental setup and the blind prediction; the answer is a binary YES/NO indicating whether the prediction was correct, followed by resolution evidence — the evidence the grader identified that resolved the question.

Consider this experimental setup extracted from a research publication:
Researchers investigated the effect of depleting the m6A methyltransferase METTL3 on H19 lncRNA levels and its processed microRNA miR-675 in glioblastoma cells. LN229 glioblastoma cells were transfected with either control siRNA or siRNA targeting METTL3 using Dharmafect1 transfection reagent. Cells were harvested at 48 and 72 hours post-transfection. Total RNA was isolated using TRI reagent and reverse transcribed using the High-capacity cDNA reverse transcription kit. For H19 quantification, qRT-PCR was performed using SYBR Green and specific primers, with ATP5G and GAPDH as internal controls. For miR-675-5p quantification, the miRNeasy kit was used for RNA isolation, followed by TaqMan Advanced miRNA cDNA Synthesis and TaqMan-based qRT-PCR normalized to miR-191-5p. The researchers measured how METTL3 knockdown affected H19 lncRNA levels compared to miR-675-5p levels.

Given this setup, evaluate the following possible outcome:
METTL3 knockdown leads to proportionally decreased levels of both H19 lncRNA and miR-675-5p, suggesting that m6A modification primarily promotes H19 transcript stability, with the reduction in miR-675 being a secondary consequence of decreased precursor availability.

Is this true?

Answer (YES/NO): NO